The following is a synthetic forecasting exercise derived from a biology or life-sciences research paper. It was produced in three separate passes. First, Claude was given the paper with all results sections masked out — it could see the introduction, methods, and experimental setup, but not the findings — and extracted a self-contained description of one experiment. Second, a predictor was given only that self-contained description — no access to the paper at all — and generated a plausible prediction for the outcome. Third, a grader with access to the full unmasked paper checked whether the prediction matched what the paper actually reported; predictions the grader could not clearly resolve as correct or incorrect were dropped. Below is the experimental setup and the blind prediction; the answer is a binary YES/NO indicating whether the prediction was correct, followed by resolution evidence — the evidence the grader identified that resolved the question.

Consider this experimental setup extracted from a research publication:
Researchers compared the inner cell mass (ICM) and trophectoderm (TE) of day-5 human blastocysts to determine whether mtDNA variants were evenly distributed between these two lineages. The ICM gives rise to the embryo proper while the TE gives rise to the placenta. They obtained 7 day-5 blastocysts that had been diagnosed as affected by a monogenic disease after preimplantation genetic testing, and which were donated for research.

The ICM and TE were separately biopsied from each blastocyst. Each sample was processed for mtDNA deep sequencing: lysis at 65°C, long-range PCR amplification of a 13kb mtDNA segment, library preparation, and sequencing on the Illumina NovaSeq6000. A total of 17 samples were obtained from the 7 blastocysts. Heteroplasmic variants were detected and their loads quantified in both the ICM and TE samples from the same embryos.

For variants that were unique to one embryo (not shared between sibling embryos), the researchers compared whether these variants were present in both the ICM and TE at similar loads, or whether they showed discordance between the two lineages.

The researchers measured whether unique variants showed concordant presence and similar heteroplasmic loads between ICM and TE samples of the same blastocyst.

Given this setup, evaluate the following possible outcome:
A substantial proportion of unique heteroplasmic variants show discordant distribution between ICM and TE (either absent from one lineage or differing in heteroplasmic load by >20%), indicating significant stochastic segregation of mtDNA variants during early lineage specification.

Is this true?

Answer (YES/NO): YES